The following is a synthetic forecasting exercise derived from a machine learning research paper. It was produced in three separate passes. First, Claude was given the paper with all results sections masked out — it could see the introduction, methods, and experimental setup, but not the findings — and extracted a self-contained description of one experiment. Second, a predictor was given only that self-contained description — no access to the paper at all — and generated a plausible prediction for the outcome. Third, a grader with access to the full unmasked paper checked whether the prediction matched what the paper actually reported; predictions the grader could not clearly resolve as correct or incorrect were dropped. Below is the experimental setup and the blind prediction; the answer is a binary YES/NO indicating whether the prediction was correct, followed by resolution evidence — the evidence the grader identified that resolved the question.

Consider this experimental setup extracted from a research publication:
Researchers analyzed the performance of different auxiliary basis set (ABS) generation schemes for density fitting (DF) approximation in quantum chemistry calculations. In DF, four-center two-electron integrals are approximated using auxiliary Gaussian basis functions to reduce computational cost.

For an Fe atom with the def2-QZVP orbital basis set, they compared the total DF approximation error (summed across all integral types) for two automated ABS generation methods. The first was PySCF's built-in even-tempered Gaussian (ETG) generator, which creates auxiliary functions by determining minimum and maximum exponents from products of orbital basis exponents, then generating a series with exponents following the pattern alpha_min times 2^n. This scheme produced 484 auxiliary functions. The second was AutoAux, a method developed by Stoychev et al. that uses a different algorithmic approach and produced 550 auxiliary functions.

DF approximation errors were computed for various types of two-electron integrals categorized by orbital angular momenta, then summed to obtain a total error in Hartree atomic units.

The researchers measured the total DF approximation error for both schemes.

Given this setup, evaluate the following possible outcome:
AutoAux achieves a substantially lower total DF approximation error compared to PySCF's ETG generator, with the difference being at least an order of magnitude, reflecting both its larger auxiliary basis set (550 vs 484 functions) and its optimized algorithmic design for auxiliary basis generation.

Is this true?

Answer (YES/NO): NO